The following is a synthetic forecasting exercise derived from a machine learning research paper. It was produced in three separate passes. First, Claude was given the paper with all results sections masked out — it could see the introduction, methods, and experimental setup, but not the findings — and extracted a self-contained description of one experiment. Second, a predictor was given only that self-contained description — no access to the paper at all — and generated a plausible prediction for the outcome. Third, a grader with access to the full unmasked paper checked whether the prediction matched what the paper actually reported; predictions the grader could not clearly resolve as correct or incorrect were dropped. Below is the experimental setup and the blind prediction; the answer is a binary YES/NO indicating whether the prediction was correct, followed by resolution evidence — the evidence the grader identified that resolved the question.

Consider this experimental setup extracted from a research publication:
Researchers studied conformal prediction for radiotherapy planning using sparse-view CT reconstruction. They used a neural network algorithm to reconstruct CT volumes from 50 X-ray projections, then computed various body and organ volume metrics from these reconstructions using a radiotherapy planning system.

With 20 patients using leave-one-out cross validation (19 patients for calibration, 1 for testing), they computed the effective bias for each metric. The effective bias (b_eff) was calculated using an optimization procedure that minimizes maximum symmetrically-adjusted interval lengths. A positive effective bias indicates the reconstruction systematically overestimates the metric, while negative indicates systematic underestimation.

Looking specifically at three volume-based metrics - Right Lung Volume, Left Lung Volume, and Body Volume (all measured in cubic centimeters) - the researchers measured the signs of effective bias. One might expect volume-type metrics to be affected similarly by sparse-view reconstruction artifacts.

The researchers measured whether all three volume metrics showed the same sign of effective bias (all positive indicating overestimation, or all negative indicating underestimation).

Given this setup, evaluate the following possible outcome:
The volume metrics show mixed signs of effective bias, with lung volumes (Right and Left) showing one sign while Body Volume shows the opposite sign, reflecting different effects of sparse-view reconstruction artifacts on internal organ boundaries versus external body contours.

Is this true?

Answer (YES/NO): YES